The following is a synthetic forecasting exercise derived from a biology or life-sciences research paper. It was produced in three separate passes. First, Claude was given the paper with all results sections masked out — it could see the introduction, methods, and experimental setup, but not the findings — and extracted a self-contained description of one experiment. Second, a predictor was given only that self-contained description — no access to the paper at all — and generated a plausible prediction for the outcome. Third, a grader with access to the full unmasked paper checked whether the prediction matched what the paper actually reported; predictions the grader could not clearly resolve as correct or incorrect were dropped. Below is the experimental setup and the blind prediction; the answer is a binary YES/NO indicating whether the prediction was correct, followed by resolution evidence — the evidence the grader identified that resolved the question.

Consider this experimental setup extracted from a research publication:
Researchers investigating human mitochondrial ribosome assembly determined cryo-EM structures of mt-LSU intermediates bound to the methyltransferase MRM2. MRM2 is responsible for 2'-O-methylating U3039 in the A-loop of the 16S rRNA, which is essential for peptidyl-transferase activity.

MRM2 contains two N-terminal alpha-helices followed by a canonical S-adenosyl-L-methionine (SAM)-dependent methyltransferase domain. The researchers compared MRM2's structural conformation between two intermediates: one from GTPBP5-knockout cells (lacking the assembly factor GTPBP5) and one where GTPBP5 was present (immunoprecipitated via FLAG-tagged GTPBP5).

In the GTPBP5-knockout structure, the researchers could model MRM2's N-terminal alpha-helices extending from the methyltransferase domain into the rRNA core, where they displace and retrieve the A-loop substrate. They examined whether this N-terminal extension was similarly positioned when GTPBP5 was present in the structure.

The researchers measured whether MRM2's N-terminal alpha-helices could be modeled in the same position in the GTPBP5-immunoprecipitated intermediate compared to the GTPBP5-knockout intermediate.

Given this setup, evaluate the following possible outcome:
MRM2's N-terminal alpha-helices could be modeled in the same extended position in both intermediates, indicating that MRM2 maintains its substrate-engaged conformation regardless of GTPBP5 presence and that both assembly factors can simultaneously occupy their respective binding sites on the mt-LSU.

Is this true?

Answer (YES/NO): NO